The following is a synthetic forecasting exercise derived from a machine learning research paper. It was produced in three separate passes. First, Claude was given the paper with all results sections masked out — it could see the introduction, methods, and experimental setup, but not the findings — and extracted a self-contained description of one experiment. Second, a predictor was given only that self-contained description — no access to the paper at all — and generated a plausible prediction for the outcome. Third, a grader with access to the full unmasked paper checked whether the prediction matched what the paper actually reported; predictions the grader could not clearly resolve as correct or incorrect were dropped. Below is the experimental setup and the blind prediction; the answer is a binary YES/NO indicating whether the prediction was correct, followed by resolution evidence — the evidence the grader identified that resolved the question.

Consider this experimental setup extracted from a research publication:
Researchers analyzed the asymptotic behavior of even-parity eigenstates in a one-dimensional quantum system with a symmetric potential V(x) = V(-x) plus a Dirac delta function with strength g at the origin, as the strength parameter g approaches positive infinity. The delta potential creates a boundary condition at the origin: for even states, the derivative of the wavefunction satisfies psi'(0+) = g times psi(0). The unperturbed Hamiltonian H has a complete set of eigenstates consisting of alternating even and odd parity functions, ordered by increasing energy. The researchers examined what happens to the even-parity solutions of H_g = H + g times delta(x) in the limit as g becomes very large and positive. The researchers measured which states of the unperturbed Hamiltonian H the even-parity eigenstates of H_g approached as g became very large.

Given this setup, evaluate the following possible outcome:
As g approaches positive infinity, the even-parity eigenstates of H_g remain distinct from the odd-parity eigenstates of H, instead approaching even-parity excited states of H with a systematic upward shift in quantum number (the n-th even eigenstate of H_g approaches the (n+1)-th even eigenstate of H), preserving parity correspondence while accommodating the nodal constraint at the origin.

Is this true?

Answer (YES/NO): NO